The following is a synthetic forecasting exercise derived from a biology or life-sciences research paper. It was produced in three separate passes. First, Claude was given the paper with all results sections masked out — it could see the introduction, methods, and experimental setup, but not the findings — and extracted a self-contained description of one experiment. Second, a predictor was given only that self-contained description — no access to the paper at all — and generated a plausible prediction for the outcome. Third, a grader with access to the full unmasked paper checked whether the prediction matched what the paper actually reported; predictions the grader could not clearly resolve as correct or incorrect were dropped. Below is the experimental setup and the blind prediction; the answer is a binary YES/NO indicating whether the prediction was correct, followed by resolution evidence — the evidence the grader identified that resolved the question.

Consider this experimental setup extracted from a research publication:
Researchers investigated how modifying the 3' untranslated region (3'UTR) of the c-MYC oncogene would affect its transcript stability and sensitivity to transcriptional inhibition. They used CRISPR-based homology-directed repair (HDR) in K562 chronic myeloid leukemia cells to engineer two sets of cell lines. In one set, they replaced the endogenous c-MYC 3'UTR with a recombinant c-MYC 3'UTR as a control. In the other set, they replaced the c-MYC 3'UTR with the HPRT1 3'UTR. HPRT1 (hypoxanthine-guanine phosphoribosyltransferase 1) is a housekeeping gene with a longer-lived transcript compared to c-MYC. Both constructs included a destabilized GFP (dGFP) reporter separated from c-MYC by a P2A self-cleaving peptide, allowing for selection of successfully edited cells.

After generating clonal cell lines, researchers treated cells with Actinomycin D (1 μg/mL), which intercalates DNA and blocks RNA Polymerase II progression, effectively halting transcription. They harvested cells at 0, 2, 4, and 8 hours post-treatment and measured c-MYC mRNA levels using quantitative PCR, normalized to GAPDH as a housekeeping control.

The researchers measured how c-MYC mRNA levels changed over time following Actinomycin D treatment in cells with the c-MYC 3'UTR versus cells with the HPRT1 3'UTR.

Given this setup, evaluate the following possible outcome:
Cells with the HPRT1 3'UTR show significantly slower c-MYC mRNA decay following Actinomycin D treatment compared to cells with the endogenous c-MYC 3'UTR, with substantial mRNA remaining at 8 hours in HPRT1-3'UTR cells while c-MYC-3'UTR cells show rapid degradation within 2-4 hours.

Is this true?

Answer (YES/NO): YES